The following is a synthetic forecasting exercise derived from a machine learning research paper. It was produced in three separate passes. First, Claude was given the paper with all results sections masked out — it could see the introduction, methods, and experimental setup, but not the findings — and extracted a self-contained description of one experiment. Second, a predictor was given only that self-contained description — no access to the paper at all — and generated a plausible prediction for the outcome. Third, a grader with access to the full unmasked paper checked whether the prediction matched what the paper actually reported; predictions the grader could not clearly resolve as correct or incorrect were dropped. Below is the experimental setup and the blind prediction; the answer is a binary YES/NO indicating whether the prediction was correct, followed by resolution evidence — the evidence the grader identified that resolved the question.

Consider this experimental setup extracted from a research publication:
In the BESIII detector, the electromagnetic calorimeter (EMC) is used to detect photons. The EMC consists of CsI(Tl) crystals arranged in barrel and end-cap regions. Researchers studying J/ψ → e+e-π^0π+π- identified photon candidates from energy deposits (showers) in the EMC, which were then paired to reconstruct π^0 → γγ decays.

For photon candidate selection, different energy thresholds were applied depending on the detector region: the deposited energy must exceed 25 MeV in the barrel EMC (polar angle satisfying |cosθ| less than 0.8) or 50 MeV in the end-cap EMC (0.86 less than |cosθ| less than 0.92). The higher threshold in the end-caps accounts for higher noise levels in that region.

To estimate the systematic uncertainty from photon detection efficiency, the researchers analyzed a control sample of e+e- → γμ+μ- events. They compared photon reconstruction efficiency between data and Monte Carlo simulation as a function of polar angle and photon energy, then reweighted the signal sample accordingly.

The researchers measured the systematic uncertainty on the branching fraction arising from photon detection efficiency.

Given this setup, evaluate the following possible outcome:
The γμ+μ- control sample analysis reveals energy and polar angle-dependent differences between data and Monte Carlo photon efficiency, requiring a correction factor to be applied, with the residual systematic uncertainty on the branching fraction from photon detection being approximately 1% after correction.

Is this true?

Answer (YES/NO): YES